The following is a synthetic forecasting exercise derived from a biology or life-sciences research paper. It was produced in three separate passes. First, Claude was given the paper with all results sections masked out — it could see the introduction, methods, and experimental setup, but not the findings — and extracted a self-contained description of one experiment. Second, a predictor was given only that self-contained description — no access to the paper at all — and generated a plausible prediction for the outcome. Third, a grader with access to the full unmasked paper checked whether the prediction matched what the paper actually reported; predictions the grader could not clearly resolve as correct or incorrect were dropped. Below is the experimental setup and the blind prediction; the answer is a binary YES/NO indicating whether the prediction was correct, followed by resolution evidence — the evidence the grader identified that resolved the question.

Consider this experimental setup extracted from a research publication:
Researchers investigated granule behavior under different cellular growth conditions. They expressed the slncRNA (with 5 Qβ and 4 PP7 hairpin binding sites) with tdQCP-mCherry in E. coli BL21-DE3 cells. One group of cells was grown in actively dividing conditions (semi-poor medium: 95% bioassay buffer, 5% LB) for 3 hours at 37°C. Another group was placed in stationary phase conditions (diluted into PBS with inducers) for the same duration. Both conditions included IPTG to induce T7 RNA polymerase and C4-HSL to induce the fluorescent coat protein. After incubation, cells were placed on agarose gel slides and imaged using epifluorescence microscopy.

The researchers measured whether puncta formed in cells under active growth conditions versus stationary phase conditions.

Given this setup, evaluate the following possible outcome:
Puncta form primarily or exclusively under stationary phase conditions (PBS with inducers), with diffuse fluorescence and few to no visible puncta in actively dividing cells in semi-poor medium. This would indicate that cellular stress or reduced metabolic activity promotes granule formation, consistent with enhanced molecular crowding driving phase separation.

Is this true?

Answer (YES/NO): NO